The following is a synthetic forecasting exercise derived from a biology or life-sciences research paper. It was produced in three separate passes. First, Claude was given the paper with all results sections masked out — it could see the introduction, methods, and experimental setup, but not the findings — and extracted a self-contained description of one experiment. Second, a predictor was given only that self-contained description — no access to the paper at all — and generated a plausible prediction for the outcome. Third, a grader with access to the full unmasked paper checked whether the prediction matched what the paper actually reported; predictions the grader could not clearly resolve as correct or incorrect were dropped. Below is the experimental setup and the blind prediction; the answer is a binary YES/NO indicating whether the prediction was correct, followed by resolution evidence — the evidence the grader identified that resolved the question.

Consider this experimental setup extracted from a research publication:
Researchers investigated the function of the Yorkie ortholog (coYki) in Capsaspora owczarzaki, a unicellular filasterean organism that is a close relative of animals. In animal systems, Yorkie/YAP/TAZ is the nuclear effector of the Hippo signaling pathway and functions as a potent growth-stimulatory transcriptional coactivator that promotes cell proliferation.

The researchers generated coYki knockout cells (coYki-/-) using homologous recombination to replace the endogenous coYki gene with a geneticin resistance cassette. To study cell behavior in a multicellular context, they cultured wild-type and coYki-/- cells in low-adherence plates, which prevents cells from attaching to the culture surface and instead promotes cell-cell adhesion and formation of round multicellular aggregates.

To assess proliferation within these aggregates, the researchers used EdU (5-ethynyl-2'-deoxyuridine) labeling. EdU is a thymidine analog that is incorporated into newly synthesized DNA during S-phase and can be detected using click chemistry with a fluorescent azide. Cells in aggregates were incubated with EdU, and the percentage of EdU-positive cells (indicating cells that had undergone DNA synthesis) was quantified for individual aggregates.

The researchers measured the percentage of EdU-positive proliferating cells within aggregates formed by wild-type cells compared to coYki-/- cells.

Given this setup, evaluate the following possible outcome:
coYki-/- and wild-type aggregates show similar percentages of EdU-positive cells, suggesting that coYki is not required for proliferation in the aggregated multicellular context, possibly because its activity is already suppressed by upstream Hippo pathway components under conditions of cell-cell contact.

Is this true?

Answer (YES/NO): YES